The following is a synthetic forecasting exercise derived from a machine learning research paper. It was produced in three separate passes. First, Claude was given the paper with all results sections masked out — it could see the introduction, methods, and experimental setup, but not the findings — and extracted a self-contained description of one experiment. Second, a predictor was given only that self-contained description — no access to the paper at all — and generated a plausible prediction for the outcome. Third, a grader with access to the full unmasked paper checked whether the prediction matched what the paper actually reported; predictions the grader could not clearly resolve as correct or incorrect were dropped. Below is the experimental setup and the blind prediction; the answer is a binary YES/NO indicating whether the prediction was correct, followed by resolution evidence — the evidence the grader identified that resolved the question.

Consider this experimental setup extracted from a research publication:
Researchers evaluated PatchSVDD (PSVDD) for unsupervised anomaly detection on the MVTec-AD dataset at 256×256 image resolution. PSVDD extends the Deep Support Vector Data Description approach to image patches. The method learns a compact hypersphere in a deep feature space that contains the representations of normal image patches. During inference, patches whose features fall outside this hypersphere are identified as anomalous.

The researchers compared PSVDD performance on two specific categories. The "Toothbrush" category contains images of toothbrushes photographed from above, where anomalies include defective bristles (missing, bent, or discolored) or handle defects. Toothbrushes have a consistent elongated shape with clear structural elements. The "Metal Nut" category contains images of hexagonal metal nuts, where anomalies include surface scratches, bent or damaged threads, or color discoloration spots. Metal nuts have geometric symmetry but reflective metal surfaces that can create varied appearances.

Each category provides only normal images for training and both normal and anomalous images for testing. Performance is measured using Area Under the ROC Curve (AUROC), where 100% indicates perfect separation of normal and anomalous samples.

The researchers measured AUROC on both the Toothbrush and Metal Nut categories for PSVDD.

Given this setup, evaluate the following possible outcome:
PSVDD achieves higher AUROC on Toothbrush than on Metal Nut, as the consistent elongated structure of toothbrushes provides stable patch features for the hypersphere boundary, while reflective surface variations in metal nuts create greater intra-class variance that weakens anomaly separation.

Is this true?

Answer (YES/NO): YES